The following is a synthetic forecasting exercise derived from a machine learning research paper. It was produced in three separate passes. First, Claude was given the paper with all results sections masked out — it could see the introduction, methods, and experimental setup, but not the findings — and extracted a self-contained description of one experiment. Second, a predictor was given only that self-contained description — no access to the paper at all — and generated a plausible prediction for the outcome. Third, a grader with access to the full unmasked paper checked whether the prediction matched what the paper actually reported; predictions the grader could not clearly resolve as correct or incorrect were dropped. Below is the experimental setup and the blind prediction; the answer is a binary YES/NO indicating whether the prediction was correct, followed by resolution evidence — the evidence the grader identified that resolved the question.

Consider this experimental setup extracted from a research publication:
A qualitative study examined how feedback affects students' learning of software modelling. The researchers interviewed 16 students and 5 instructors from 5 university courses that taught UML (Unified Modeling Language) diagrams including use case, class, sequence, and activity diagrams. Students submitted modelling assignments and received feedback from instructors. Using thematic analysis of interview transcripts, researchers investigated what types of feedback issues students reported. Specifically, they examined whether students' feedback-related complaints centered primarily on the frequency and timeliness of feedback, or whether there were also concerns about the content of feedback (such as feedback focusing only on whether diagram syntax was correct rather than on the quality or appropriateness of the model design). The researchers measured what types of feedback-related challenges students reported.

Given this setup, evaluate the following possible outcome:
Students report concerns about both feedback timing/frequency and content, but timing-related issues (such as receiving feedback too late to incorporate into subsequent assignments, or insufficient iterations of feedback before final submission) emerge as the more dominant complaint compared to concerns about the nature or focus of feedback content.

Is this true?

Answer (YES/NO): NO